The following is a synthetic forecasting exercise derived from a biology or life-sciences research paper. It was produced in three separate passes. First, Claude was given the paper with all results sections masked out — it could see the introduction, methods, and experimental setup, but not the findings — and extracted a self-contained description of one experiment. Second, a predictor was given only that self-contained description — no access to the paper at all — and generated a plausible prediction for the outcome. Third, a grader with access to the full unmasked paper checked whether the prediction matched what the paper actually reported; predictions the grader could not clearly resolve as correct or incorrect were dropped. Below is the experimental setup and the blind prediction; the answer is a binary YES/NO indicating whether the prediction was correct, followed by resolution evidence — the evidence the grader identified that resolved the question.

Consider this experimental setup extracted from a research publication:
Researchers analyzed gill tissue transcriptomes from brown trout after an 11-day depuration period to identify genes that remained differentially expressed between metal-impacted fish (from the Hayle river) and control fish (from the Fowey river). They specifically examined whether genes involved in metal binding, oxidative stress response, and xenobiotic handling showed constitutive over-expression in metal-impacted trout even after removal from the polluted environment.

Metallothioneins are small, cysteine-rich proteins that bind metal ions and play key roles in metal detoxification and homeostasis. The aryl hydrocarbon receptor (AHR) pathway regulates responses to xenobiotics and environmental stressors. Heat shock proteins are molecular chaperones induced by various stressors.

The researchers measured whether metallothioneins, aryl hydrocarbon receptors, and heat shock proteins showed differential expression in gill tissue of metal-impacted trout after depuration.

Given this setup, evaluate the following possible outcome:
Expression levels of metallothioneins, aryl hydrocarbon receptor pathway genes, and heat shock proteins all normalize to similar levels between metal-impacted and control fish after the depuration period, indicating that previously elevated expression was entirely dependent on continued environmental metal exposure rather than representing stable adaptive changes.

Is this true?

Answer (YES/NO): NO